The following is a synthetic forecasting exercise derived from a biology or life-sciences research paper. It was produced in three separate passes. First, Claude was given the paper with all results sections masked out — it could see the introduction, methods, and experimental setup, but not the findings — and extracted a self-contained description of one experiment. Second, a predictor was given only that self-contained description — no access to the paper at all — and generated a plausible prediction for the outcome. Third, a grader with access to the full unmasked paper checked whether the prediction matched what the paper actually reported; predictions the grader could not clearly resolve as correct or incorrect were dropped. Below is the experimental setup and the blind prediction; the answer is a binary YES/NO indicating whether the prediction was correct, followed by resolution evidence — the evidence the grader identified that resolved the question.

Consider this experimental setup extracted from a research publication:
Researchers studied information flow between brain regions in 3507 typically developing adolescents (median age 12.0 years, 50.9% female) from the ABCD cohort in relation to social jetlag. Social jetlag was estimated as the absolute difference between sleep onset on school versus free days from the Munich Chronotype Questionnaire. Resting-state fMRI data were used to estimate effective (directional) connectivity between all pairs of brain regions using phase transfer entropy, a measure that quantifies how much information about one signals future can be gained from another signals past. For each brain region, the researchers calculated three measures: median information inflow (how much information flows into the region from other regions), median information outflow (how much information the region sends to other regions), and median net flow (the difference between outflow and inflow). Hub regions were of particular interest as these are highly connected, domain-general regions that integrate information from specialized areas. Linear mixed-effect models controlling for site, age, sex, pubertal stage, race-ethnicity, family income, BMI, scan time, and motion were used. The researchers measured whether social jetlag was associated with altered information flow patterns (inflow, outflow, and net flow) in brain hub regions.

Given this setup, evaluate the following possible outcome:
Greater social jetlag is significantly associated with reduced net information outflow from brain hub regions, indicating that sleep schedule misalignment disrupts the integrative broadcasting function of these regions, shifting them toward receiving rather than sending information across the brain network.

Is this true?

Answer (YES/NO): NO